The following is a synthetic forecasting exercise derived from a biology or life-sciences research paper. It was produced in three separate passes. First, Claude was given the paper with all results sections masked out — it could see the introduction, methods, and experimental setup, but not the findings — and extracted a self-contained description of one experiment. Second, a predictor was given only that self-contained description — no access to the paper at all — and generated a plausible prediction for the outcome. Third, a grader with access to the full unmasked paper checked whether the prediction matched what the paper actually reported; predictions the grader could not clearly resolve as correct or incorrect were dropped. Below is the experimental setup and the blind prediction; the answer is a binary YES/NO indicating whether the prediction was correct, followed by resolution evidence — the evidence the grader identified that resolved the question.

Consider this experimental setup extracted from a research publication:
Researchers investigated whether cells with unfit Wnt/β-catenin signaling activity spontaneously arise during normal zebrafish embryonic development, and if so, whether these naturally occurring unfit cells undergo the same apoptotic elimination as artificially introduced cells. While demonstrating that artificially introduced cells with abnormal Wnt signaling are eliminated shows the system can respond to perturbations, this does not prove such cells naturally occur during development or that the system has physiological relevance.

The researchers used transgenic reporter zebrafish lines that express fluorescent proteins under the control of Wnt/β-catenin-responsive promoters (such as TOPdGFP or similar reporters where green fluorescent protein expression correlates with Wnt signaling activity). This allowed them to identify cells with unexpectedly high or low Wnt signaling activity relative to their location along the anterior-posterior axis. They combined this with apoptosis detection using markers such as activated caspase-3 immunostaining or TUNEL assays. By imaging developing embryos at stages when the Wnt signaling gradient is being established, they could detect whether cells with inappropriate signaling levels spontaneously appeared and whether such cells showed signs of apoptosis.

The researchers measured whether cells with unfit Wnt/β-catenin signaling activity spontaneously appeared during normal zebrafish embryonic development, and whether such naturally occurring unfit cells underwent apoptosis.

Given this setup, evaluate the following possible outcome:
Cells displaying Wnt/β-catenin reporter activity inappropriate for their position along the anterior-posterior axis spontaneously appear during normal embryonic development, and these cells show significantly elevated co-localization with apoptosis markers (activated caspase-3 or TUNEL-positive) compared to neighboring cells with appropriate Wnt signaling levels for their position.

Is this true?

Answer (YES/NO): YES